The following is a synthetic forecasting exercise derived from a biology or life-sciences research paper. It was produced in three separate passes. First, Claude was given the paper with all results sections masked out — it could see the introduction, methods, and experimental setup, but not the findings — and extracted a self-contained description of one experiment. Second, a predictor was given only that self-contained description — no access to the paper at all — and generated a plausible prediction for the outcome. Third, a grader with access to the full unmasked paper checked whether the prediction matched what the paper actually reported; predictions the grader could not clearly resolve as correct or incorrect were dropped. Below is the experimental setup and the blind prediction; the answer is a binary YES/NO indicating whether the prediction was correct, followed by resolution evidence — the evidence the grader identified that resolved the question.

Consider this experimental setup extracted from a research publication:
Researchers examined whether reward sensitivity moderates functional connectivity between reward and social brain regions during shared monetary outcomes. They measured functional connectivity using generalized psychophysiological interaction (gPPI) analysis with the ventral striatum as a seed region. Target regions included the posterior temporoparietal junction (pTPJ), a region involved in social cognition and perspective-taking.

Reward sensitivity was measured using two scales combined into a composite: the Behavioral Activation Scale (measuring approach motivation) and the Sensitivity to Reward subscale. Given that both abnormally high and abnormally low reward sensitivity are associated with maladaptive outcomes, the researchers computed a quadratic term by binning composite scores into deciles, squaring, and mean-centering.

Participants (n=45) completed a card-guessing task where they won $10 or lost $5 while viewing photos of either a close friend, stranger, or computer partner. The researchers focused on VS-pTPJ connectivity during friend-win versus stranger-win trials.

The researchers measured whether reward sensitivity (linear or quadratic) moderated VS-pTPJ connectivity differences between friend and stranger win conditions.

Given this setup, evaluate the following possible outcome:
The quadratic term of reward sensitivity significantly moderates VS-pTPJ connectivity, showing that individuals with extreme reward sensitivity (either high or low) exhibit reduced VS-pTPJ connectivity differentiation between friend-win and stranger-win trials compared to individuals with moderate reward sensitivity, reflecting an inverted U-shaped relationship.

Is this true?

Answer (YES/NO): NO